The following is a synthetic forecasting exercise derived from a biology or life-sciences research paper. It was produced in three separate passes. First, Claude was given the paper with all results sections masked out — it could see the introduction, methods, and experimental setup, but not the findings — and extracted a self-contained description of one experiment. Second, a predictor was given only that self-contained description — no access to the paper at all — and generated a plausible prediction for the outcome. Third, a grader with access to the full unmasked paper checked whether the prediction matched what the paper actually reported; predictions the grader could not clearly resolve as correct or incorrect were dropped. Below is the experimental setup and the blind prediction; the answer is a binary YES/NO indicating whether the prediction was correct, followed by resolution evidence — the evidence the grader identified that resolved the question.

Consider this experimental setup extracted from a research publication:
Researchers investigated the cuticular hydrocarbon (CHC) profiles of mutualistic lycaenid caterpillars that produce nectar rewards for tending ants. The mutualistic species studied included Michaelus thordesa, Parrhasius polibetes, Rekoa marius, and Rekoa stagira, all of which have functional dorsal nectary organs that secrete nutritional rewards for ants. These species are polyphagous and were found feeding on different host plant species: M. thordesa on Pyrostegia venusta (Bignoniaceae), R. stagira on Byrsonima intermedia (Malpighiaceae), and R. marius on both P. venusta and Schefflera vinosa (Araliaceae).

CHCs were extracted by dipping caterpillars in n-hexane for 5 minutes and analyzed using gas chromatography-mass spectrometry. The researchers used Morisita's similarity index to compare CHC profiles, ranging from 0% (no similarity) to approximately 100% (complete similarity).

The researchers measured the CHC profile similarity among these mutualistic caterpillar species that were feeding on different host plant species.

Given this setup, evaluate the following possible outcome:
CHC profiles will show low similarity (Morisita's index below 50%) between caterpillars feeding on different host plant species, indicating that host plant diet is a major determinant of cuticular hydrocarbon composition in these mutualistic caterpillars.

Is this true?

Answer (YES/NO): NO